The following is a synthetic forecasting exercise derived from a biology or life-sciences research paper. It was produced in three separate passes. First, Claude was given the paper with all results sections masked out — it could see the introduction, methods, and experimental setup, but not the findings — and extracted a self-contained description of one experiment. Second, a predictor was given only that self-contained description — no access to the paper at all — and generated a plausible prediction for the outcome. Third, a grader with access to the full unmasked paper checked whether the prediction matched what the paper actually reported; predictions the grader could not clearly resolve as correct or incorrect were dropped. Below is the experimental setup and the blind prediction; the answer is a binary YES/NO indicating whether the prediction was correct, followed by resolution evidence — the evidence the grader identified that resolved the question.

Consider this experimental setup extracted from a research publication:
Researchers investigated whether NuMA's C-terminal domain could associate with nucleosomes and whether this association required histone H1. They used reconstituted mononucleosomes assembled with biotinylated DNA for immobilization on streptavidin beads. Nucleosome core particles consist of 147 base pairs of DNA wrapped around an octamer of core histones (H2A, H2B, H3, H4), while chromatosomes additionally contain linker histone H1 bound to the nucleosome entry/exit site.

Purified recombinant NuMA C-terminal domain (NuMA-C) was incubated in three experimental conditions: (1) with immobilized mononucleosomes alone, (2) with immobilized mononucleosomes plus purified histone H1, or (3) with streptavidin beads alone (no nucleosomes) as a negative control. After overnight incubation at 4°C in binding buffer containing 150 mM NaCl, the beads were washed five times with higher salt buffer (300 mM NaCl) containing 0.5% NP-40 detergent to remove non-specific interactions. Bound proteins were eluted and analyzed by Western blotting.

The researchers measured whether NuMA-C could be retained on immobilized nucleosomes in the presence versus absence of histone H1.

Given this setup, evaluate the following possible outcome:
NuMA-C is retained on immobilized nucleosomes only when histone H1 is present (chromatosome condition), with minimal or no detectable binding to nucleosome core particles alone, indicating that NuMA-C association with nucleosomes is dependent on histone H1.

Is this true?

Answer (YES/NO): NO